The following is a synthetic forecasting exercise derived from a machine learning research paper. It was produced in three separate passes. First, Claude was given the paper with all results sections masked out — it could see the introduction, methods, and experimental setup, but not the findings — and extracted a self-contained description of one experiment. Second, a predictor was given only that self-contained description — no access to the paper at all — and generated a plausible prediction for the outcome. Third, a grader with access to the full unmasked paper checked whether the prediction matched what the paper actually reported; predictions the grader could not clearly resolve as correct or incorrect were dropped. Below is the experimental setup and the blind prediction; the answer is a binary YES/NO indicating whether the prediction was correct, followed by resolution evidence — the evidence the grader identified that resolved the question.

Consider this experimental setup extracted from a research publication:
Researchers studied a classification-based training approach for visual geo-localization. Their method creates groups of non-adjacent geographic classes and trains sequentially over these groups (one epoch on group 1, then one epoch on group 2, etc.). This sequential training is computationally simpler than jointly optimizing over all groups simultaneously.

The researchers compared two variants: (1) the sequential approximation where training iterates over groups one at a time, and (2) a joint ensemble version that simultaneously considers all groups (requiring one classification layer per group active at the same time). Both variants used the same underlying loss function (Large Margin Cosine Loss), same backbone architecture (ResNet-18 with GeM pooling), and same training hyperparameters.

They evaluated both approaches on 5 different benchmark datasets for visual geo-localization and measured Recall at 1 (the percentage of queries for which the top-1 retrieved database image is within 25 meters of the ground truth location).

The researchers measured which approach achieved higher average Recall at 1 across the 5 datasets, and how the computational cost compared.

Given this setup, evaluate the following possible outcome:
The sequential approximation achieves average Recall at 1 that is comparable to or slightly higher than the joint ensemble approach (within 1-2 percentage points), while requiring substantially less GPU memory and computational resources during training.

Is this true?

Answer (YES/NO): NO